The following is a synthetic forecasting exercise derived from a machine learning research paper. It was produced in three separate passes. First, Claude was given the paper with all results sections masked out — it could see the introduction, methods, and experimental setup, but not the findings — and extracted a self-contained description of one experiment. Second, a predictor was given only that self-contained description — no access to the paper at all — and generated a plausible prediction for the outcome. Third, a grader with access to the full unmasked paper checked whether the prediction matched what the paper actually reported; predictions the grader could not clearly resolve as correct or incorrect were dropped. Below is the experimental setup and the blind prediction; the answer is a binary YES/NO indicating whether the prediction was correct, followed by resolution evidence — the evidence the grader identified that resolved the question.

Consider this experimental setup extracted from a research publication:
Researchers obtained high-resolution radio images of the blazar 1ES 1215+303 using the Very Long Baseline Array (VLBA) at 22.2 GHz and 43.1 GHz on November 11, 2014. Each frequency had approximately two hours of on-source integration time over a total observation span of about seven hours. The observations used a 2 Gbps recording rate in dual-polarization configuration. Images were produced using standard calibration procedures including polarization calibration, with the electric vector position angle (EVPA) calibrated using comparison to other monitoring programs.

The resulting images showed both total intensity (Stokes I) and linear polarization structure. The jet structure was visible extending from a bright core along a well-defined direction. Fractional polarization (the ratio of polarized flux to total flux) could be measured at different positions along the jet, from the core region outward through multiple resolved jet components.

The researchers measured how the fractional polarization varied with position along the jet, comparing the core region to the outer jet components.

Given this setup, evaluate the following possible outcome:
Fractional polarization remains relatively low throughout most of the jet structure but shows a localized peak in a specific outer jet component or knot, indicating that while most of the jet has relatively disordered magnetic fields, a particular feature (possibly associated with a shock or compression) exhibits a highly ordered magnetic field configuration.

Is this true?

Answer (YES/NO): NO